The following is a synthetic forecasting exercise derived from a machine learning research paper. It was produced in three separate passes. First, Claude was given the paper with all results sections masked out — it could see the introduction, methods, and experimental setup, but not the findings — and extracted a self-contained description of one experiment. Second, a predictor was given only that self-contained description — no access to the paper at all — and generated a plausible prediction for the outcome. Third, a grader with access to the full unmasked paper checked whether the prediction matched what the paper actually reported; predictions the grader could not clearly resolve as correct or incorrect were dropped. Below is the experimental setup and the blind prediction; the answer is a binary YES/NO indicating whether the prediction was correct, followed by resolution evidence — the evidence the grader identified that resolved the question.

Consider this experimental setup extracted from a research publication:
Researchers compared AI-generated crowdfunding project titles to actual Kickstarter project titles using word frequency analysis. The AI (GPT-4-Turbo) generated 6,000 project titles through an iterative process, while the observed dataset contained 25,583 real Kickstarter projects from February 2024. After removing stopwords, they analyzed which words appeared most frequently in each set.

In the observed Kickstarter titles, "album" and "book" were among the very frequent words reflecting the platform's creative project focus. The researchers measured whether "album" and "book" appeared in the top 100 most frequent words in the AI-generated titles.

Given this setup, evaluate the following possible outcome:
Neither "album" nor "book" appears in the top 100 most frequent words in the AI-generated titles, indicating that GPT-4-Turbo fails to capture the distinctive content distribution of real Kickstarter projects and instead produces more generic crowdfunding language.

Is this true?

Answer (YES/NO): YES